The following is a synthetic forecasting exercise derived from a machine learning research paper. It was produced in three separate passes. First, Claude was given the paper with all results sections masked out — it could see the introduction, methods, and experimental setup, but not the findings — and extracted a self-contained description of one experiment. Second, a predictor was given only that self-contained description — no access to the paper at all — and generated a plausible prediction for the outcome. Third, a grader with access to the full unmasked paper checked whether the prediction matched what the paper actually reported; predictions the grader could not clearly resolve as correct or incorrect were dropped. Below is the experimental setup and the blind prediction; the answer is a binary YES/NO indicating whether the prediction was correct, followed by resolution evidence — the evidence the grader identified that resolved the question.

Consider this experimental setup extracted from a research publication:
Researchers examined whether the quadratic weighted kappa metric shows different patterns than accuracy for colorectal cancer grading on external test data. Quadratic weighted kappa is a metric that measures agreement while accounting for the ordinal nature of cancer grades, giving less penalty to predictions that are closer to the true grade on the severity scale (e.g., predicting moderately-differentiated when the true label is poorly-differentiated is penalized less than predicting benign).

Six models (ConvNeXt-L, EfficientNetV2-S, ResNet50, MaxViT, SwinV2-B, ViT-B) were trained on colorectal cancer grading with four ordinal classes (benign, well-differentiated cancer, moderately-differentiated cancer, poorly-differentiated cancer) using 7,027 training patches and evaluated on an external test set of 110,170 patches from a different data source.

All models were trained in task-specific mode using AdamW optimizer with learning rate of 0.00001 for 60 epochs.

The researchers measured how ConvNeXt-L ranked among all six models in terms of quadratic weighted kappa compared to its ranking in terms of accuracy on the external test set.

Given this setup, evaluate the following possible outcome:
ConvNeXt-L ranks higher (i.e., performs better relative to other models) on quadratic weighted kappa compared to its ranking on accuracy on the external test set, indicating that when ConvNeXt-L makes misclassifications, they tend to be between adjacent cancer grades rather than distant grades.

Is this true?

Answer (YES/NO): YES